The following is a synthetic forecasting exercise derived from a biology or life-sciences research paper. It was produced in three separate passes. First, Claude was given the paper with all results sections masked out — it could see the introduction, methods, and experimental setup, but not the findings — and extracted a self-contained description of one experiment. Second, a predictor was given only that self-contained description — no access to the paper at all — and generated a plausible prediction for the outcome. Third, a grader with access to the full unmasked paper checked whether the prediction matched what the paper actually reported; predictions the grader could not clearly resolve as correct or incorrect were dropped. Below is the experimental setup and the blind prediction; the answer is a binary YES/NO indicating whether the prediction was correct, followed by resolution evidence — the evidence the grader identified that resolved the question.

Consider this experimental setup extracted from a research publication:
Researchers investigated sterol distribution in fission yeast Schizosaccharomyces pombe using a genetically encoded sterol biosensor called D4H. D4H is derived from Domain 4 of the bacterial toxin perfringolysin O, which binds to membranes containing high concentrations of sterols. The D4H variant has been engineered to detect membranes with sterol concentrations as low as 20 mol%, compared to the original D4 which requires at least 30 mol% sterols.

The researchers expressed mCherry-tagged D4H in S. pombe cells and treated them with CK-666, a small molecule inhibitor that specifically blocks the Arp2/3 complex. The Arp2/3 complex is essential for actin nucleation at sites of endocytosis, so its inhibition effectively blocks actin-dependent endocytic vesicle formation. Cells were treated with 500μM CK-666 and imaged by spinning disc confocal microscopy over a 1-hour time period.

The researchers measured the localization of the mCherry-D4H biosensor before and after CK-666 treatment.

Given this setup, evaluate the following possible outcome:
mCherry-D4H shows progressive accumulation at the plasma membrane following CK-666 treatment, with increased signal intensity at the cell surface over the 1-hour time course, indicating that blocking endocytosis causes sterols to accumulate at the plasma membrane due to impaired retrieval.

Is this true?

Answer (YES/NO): NO